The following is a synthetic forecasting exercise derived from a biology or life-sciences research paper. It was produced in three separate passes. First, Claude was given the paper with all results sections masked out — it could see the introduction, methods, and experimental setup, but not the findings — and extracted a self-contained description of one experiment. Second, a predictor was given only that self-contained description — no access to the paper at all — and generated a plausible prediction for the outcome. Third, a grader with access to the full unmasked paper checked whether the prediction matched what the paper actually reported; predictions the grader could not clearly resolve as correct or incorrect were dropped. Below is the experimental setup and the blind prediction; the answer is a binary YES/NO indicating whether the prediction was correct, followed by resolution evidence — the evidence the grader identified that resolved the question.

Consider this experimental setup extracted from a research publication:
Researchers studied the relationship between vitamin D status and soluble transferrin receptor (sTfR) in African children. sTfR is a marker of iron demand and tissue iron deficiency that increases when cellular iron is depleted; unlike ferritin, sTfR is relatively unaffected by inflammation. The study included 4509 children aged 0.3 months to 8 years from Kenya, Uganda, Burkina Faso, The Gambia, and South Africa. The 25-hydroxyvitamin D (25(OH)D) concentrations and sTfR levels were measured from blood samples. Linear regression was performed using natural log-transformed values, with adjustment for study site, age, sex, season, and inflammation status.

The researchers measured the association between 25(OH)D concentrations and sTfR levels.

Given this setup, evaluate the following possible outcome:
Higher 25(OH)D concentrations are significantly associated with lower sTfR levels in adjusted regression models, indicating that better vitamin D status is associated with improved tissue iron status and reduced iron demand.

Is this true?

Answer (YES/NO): NO